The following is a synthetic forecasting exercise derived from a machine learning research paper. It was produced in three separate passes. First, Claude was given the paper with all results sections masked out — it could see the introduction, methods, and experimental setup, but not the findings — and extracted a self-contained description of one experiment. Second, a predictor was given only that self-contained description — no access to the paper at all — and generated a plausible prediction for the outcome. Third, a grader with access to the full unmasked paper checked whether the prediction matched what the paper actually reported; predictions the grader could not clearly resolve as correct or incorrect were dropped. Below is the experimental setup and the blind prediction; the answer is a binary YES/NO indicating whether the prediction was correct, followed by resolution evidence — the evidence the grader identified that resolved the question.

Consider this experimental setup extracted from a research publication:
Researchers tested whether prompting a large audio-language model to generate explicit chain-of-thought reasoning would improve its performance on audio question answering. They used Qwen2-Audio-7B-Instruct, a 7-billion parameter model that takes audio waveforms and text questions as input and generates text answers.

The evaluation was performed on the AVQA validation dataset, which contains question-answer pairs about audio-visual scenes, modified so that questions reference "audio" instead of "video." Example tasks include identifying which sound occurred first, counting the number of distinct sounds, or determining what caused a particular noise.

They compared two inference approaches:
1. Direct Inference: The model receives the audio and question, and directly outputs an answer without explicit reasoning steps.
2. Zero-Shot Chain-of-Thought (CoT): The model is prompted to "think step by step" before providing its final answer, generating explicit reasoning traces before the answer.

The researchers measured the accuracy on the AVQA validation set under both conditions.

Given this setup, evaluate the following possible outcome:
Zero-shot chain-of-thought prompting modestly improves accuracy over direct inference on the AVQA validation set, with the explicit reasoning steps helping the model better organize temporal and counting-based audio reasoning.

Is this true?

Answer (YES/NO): NO